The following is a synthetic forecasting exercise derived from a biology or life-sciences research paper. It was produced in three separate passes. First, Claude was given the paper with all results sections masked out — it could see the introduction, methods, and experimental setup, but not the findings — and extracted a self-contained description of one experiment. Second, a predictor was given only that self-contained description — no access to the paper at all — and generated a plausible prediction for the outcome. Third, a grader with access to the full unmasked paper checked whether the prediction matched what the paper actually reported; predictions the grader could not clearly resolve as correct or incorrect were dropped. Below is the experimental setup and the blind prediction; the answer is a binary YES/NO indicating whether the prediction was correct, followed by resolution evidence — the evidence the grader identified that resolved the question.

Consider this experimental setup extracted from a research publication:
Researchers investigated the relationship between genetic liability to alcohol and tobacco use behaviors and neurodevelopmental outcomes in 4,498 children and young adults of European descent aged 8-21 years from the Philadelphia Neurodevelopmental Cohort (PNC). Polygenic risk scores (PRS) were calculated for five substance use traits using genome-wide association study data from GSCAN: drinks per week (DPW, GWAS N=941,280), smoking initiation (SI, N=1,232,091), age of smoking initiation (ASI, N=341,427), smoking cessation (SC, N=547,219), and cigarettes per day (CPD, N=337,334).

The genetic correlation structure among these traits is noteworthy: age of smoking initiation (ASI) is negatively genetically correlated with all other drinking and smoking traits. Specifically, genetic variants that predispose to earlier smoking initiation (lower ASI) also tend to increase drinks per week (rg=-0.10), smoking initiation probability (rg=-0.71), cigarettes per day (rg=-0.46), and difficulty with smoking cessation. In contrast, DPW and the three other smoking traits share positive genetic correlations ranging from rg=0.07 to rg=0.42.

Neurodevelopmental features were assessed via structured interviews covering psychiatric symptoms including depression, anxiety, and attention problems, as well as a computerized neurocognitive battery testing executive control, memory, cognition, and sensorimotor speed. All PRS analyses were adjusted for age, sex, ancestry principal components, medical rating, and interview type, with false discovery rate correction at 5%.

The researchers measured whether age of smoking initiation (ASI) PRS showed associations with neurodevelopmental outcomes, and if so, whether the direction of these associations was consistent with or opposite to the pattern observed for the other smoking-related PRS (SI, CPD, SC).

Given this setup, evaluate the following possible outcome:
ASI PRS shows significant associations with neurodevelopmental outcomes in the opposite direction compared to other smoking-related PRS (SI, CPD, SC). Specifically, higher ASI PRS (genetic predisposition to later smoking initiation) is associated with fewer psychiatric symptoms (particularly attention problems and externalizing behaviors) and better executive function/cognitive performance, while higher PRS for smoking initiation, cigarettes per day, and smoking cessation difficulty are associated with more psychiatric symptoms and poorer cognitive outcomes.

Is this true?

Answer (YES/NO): NO